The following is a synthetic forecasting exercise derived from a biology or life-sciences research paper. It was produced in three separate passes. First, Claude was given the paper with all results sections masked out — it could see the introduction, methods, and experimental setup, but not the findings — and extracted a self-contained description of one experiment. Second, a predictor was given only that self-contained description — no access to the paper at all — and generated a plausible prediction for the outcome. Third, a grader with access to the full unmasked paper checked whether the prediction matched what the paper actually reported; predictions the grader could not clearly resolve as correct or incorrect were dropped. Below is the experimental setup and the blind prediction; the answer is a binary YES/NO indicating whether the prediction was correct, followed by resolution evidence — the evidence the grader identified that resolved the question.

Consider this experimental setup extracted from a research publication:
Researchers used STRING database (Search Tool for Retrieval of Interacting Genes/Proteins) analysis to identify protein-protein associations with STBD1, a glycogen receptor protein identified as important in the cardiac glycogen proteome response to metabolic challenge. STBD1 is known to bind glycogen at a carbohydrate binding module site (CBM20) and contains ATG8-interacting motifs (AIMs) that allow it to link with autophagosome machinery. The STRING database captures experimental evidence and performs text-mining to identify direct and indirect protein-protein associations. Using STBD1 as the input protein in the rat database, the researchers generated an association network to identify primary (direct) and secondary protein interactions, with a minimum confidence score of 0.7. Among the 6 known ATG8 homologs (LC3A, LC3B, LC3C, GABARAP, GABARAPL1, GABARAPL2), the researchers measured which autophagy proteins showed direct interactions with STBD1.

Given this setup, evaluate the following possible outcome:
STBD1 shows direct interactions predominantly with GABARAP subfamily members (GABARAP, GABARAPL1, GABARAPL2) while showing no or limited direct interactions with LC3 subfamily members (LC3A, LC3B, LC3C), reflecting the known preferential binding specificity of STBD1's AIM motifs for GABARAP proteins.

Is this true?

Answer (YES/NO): NO